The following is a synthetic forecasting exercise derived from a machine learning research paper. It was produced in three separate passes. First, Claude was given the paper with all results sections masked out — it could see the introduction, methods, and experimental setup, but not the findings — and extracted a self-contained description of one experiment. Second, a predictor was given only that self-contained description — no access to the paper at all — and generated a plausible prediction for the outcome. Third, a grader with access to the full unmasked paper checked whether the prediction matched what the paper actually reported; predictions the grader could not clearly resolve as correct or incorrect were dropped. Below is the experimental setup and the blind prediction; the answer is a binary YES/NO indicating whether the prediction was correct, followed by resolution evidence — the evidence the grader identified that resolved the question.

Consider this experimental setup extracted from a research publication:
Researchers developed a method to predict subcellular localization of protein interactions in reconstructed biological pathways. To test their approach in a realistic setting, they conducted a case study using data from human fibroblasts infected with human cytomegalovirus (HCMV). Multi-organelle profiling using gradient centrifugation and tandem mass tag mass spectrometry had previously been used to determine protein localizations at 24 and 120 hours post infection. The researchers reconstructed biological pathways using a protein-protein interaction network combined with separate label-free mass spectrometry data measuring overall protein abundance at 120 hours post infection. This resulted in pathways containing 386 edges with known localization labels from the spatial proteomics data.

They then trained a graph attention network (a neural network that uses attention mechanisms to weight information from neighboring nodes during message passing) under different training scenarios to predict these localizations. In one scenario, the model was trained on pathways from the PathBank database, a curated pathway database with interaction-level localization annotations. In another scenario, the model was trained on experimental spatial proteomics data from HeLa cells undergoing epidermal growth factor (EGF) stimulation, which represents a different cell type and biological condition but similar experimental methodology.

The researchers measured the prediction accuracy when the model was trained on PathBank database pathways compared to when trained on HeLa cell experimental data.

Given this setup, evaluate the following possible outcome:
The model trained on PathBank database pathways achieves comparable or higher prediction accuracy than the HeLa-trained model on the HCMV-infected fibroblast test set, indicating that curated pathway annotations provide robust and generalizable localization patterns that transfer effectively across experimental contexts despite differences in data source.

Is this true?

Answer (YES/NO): NO